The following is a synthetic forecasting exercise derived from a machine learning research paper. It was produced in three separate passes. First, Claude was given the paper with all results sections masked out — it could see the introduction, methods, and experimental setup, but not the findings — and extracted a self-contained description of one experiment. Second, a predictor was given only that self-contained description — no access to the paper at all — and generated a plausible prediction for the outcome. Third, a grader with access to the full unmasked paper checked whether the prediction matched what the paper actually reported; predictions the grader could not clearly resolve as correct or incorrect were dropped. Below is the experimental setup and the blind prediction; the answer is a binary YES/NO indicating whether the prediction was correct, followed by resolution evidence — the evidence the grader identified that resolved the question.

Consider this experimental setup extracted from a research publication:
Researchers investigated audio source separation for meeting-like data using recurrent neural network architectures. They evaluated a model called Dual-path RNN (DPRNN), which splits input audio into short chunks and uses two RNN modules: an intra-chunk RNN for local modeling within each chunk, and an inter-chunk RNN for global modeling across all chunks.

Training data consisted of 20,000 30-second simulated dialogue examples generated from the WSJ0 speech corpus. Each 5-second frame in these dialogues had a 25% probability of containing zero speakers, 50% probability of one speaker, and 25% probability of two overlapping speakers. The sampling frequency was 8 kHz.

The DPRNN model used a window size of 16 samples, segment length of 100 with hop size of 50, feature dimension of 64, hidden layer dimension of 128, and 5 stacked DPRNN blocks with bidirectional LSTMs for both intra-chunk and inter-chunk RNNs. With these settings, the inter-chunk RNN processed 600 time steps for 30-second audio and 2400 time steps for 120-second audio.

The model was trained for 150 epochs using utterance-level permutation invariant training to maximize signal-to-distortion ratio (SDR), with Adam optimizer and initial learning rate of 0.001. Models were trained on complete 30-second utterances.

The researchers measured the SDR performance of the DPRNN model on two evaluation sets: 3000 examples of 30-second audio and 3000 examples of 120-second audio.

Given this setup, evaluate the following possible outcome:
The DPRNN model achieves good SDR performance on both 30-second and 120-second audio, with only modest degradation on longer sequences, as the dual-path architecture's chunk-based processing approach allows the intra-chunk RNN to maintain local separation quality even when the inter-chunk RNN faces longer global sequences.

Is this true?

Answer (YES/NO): NO